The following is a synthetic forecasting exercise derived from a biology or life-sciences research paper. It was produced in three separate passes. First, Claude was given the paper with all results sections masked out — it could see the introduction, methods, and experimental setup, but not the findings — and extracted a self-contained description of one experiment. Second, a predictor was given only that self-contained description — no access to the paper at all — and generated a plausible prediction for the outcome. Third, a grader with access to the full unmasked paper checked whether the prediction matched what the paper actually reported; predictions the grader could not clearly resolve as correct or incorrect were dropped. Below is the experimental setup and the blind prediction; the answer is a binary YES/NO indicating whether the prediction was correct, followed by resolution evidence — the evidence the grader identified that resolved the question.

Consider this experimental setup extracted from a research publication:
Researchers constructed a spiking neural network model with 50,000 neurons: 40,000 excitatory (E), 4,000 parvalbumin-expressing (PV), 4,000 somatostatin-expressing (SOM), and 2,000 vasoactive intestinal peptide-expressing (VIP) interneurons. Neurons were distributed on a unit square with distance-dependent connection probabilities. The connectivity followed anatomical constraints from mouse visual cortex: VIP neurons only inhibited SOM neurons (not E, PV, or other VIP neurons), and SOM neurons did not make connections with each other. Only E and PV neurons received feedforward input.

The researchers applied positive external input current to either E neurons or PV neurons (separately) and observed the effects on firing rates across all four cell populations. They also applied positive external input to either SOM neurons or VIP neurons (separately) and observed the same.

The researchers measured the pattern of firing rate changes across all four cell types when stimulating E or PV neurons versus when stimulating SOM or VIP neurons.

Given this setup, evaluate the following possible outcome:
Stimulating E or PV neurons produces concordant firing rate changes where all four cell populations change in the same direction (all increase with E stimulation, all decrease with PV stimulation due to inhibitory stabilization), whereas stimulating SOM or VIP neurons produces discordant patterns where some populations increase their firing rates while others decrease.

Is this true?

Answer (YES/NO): NO